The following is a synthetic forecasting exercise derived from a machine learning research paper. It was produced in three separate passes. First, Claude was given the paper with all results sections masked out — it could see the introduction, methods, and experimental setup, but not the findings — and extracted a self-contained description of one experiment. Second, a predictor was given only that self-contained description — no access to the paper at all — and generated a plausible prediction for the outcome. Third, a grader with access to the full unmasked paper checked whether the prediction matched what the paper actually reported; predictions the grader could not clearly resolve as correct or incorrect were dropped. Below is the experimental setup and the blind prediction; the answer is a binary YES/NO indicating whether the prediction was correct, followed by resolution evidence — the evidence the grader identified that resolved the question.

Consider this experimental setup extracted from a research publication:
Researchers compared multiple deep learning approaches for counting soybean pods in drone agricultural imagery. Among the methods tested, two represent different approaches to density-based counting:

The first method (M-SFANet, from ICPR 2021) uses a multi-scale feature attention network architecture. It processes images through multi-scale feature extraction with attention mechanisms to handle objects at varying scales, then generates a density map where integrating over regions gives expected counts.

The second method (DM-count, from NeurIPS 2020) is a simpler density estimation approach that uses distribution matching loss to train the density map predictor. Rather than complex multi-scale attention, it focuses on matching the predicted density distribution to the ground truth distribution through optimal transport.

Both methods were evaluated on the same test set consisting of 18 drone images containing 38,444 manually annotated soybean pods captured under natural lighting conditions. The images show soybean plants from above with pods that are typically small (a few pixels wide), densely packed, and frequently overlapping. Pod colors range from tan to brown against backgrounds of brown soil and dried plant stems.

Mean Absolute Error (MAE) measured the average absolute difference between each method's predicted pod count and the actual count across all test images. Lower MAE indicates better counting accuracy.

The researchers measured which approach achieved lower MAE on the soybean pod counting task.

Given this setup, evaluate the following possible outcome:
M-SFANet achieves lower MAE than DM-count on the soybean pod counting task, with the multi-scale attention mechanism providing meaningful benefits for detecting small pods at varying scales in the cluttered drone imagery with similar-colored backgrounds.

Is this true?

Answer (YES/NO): NO